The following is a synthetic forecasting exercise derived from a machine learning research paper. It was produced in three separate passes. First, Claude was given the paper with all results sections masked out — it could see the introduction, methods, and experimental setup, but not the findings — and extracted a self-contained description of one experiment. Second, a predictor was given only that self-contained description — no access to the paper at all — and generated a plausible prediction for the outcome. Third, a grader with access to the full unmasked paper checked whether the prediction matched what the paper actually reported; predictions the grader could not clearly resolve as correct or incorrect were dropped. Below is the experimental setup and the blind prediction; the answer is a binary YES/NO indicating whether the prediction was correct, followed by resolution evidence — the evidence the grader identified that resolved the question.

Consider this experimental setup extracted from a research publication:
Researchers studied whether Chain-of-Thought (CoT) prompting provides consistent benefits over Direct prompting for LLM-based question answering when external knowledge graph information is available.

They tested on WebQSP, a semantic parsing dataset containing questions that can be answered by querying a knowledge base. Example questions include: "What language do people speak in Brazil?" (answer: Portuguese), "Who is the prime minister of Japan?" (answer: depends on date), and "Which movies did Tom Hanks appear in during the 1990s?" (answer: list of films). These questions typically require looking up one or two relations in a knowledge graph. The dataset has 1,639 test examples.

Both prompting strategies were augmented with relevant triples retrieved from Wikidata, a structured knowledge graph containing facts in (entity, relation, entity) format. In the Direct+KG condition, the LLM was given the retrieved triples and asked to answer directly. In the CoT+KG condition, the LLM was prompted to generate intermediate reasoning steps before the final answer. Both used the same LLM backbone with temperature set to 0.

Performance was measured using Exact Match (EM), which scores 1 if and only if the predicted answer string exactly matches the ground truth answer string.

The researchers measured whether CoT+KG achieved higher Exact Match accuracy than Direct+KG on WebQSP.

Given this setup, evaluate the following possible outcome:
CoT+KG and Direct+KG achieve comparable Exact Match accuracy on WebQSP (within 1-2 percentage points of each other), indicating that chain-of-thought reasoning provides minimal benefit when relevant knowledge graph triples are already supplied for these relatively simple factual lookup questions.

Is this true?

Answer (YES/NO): NO